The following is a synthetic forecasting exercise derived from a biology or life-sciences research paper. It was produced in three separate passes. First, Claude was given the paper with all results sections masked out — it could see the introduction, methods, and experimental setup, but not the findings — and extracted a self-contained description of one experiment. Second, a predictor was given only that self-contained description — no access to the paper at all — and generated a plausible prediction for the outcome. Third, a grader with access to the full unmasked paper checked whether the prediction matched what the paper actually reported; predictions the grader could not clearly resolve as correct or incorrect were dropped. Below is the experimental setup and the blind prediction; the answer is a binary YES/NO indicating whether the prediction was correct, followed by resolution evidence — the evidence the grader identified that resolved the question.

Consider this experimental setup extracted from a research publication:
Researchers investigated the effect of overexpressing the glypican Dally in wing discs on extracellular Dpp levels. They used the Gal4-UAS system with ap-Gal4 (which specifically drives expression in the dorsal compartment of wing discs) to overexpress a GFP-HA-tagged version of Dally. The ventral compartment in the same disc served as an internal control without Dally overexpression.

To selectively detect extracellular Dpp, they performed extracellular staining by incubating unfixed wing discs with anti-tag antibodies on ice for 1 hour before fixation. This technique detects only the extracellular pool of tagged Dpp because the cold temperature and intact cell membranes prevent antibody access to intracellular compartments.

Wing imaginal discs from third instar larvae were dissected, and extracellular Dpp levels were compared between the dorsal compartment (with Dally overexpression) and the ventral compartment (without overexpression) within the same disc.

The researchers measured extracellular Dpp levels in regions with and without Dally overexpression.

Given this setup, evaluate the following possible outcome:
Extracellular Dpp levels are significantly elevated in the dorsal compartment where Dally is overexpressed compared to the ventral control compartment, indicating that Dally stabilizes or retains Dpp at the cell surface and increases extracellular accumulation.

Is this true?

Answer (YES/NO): YES